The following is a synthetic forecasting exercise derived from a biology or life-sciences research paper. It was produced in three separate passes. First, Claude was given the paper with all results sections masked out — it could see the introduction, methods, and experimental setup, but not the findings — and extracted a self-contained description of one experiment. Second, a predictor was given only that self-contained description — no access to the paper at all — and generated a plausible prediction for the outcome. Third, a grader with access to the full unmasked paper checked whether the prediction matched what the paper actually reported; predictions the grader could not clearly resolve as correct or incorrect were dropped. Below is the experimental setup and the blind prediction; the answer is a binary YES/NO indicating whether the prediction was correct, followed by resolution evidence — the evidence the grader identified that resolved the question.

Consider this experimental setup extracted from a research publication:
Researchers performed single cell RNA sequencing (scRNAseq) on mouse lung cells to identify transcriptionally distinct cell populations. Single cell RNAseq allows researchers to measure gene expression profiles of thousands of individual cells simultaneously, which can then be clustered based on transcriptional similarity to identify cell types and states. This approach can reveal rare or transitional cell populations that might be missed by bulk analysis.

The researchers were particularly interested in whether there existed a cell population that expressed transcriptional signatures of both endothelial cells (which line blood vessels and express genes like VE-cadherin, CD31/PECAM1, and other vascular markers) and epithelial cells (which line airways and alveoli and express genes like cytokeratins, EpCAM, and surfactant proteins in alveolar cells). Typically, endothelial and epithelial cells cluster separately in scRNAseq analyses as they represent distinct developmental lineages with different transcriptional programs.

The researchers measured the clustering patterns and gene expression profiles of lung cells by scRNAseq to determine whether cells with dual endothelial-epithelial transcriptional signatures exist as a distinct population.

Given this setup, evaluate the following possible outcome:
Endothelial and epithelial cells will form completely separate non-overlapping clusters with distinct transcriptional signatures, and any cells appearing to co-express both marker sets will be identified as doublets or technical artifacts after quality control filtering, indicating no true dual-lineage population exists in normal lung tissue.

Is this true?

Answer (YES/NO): NO